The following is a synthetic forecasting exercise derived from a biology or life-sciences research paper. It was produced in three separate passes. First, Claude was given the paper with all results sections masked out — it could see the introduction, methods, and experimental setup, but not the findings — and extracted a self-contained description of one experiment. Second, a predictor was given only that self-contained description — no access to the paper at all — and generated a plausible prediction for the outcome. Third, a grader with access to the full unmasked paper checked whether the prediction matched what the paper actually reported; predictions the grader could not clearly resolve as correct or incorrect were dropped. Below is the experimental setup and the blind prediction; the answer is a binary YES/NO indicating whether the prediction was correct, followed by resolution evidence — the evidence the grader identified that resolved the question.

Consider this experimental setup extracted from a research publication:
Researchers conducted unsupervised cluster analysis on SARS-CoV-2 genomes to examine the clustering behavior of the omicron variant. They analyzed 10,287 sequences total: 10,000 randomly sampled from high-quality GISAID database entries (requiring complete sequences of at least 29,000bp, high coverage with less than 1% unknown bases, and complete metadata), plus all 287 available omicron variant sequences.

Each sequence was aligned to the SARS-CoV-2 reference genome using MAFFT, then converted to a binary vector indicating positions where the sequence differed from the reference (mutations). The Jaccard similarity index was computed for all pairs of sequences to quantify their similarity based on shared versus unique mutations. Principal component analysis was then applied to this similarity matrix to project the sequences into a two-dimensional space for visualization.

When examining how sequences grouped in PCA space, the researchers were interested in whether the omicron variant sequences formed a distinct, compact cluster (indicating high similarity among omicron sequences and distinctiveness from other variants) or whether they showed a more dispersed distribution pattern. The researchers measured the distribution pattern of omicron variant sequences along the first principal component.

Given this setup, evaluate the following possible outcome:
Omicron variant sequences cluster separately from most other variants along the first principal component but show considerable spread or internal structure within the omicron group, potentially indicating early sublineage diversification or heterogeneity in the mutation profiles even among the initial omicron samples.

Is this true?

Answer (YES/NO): NO